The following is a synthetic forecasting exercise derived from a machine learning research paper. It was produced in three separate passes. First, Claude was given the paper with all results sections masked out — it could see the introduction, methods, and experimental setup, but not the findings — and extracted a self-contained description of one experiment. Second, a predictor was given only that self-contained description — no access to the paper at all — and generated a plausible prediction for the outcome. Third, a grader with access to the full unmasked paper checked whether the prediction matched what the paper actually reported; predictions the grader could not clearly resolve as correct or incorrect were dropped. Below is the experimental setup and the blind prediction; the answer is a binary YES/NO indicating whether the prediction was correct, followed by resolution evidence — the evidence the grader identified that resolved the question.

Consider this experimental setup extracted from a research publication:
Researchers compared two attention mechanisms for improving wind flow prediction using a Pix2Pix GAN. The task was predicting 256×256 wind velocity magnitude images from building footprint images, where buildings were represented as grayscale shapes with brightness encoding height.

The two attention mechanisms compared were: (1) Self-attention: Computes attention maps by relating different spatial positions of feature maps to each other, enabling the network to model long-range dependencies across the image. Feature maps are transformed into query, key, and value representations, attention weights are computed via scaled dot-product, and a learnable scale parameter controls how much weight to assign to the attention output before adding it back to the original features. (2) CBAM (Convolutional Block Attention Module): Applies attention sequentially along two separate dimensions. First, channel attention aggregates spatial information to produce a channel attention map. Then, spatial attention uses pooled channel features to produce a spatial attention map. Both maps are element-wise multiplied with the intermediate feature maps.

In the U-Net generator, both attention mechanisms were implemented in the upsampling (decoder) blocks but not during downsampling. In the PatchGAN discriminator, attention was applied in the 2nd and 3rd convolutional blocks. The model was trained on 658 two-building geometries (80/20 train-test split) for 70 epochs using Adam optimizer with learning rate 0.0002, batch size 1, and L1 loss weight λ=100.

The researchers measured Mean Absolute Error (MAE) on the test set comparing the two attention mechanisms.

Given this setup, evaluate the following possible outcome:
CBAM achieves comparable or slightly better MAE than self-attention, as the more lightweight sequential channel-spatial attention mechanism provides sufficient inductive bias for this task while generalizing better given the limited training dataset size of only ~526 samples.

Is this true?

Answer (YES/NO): YES